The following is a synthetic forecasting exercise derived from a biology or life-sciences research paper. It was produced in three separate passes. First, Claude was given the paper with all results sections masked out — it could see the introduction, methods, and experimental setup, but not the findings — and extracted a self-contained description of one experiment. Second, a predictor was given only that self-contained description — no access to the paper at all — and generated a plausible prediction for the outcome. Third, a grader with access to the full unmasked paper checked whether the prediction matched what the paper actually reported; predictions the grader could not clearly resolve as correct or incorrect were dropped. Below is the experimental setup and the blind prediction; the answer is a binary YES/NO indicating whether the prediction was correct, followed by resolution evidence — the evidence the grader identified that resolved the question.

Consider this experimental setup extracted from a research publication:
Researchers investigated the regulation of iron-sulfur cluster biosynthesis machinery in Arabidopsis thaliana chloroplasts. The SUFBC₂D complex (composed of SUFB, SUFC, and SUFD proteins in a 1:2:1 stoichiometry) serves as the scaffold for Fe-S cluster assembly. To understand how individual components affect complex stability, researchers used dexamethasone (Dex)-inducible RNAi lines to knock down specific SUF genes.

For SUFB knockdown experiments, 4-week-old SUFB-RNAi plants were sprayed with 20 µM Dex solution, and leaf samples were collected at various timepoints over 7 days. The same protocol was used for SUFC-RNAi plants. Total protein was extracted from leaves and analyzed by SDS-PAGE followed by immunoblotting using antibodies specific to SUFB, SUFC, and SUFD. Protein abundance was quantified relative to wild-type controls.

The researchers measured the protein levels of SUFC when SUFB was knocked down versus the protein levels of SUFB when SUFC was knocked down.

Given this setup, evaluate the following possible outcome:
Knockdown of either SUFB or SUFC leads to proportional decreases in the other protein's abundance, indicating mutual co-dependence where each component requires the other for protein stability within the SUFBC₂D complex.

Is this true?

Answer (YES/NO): NO